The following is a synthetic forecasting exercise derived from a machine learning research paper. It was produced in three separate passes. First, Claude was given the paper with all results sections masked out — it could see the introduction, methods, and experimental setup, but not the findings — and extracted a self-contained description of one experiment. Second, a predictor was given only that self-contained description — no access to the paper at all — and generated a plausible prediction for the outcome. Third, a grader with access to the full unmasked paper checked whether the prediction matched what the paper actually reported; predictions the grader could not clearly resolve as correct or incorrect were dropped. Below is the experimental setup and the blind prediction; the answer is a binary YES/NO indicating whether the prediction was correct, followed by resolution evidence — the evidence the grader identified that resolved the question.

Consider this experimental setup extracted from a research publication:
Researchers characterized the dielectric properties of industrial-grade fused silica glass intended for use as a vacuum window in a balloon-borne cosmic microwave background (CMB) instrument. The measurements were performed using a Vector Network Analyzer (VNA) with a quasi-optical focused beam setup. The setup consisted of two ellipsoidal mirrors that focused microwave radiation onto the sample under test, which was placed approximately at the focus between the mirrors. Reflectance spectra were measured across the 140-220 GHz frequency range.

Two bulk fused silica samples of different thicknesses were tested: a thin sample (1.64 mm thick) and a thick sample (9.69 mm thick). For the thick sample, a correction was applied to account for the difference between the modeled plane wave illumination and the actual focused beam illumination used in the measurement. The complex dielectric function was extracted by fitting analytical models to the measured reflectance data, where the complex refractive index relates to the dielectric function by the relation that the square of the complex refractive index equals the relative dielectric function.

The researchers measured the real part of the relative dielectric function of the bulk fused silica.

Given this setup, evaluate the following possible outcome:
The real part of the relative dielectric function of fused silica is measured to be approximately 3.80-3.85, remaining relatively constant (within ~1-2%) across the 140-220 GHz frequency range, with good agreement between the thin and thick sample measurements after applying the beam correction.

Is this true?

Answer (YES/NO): NO